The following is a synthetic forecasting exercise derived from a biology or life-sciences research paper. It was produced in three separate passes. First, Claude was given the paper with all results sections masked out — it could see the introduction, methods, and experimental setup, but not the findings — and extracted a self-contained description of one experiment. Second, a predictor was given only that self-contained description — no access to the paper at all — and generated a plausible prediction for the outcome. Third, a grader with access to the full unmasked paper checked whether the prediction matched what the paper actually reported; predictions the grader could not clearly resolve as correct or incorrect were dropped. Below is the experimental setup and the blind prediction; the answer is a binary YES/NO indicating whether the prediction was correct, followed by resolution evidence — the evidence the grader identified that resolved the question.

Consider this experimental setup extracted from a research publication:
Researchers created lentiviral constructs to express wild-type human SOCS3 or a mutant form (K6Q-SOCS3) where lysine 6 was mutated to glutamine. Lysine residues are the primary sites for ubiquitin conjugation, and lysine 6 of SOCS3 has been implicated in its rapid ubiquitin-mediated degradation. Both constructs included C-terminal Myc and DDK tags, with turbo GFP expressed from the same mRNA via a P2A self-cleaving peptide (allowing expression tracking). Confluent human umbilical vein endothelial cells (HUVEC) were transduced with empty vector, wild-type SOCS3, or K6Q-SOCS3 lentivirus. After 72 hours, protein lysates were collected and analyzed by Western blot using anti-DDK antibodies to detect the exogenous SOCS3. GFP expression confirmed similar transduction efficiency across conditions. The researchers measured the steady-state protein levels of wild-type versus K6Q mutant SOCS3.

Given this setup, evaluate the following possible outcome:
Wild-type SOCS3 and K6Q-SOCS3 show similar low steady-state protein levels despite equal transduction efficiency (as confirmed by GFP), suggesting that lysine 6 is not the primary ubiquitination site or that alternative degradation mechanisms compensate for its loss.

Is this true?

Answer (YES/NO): NO